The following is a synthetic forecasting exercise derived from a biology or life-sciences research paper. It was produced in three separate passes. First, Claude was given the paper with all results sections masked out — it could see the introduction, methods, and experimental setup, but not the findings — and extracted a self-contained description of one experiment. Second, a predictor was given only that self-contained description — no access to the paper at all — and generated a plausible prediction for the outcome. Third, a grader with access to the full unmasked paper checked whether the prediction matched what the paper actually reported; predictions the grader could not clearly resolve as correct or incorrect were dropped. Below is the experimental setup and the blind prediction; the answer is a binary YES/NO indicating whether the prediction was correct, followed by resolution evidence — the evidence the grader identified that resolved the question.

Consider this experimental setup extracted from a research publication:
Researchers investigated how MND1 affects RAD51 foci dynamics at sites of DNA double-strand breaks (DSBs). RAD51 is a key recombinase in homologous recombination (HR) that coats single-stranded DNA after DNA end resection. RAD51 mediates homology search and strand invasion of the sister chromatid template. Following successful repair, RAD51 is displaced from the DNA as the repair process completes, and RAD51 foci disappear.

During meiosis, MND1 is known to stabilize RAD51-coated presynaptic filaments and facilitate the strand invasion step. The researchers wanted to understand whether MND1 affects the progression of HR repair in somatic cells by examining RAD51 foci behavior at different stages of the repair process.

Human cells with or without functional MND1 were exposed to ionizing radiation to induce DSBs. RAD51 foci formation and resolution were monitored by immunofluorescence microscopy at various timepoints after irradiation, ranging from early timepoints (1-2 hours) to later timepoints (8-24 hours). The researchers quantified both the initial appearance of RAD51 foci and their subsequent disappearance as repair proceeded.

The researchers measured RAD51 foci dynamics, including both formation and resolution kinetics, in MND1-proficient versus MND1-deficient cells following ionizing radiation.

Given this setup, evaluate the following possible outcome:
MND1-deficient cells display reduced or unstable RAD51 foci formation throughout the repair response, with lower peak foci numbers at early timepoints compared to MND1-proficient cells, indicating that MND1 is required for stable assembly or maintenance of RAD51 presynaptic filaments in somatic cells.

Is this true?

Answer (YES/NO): NO